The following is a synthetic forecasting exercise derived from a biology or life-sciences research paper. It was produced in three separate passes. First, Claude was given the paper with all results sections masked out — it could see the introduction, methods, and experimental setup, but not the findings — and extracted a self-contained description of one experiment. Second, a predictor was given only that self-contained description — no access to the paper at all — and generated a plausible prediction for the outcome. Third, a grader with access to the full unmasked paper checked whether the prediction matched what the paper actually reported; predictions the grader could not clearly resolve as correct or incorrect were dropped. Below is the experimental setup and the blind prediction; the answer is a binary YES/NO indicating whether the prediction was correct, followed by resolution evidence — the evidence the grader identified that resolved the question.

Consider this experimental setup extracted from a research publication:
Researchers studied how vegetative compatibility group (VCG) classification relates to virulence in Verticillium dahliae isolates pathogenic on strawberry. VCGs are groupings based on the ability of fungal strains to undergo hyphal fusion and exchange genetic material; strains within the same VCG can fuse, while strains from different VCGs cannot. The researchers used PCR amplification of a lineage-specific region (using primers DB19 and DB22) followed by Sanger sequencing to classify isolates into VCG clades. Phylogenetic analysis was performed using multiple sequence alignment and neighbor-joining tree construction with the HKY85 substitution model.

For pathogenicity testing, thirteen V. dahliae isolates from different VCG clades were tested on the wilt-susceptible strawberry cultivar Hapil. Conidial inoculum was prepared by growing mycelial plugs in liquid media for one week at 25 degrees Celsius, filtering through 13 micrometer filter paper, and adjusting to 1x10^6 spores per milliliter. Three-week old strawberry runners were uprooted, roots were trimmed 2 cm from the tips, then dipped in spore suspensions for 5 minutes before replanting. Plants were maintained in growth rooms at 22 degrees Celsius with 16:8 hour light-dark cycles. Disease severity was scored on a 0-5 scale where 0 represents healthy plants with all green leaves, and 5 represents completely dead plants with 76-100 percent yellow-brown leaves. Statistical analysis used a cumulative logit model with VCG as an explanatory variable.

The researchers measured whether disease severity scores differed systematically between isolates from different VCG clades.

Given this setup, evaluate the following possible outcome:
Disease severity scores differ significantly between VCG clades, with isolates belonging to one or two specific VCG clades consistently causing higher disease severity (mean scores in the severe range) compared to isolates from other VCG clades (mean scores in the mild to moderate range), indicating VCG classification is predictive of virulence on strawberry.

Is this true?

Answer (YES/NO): YES